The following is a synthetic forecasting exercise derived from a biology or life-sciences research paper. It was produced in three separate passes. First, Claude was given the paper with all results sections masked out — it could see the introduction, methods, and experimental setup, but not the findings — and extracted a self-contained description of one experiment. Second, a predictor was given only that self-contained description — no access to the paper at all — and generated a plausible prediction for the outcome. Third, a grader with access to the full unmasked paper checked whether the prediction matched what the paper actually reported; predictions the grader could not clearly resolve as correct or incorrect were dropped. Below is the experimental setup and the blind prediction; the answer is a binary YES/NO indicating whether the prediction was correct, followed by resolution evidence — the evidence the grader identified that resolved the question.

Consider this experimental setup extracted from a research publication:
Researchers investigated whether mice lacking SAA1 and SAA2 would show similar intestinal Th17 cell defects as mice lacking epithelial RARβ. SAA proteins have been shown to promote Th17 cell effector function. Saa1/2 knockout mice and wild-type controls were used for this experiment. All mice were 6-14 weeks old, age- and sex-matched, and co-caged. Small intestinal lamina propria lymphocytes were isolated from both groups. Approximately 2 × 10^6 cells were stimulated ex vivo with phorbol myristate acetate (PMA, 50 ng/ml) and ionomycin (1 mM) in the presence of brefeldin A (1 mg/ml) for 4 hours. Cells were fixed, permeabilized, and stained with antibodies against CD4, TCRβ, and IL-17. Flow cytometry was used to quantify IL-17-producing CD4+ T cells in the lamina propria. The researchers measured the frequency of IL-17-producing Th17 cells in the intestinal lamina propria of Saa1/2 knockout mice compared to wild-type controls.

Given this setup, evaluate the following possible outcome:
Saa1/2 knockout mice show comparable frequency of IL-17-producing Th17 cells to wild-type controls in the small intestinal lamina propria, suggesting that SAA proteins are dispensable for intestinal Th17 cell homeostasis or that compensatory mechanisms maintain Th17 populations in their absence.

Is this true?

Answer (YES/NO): NO